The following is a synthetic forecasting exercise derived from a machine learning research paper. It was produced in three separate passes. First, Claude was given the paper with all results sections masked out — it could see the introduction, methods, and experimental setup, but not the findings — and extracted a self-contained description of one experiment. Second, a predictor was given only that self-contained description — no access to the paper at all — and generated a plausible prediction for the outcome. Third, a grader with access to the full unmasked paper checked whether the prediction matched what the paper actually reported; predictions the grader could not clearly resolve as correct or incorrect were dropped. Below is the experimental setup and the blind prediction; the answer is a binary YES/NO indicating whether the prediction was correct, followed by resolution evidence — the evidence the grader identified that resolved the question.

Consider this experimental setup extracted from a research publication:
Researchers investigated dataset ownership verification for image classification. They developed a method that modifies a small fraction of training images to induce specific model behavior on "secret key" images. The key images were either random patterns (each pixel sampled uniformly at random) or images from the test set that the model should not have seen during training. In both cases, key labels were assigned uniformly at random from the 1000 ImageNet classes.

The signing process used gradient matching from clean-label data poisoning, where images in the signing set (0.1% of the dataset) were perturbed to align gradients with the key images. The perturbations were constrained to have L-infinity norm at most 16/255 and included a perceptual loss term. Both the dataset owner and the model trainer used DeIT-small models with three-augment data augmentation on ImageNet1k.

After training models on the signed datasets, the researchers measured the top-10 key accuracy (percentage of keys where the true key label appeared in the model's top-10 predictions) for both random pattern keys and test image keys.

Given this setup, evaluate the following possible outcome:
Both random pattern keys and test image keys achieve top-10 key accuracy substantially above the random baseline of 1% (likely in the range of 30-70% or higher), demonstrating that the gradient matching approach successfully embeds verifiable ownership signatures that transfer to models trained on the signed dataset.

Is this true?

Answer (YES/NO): NO